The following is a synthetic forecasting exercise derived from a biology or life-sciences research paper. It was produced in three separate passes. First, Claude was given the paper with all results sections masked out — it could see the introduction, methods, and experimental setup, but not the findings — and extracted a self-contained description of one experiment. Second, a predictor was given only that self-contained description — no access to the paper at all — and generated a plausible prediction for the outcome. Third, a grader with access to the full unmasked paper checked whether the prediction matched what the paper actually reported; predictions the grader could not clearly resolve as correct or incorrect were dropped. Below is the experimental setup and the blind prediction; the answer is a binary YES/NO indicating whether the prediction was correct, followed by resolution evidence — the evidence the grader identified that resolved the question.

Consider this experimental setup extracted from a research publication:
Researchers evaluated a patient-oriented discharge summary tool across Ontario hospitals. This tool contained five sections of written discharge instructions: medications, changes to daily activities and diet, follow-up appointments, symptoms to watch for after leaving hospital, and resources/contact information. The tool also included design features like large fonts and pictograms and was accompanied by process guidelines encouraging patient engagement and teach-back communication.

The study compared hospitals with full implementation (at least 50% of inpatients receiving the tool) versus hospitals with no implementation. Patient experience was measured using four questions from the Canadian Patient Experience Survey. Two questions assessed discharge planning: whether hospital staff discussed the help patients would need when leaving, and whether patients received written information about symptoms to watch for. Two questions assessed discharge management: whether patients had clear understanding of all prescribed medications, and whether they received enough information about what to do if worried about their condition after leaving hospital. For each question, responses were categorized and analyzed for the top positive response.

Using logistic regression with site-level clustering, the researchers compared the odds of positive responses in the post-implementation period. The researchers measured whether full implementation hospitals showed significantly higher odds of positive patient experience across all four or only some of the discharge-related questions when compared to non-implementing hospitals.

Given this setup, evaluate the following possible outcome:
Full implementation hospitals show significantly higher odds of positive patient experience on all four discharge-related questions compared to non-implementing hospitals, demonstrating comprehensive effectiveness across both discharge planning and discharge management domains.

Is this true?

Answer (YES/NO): NO